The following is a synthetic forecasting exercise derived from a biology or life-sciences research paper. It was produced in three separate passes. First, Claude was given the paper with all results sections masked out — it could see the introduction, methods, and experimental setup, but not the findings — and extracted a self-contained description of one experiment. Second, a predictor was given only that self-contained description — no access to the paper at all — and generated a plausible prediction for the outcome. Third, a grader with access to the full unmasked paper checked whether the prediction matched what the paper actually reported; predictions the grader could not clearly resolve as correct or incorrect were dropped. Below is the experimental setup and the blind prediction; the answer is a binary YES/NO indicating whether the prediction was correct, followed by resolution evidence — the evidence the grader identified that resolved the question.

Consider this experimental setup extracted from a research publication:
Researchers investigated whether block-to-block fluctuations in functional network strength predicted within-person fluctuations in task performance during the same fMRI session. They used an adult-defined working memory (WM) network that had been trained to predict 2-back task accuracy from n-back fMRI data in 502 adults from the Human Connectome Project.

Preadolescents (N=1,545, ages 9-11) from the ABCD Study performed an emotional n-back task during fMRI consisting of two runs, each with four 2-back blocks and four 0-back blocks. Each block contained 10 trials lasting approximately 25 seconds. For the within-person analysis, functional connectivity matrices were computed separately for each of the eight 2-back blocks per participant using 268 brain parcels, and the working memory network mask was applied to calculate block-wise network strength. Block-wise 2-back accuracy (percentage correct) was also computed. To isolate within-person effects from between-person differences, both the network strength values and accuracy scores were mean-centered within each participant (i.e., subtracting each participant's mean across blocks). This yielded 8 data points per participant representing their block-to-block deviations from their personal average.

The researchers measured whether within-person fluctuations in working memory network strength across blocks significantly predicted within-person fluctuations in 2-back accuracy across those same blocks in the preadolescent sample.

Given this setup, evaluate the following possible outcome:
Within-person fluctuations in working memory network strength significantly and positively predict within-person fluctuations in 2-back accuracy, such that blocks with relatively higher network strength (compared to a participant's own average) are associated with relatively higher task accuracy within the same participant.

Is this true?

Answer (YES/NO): YES